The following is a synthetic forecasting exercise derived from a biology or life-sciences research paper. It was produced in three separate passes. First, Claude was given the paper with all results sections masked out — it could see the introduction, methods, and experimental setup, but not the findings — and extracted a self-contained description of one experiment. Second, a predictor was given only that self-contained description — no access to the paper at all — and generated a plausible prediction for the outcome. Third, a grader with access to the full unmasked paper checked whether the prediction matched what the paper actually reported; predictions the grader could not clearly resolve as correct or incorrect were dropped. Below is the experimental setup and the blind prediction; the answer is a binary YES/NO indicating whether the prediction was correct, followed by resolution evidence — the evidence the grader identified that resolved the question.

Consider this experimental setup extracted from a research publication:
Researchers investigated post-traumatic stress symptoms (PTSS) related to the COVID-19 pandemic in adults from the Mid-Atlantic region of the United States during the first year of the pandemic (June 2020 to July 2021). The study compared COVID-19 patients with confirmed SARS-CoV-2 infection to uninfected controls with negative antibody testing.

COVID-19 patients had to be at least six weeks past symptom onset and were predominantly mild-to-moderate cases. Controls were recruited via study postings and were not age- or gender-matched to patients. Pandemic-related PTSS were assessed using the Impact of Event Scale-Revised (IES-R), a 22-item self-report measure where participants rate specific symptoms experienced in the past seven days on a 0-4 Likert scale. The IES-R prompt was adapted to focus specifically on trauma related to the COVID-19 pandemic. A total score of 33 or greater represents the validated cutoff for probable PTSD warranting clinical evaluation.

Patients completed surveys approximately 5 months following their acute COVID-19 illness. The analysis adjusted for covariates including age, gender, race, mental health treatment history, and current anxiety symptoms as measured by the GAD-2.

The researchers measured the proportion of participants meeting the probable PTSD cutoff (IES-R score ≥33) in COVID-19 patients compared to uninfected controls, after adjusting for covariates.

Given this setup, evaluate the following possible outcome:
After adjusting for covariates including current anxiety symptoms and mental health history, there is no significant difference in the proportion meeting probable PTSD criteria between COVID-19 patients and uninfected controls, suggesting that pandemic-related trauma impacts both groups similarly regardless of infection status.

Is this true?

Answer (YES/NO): NO